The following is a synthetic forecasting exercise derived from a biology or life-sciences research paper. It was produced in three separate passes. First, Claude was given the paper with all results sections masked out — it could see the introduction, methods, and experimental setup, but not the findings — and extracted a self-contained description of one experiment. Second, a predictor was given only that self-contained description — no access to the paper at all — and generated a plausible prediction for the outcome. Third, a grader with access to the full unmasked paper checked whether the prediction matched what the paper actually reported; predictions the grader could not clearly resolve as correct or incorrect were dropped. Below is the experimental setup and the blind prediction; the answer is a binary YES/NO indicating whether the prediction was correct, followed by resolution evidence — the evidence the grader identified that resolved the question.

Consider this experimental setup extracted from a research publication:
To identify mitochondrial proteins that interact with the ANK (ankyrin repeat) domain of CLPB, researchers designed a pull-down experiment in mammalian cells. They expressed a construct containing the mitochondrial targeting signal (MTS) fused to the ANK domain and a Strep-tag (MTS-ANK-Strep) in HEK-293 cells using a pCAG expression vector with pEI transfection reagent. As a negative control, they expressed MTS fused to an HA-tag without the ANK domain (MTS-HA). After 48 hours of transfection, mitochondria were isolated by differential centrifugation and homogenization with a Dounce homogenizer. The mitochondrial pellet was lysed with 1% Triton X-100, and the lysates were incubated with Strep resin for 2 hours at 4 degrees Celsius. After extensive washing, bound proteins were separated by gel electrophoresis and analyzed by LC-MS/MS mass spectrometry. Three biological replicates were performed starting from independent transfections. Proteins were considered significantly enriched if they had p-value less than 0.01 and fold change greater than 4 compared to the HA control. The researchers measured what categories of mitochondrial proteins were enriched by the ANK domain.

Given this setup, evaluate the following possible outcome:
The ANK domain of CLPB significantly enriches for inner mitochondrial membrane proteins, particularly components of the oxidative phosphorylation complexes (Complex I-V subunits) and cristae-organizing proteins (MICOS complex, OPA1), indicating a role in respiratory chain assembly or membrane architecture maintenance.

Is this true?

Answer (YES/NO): NO